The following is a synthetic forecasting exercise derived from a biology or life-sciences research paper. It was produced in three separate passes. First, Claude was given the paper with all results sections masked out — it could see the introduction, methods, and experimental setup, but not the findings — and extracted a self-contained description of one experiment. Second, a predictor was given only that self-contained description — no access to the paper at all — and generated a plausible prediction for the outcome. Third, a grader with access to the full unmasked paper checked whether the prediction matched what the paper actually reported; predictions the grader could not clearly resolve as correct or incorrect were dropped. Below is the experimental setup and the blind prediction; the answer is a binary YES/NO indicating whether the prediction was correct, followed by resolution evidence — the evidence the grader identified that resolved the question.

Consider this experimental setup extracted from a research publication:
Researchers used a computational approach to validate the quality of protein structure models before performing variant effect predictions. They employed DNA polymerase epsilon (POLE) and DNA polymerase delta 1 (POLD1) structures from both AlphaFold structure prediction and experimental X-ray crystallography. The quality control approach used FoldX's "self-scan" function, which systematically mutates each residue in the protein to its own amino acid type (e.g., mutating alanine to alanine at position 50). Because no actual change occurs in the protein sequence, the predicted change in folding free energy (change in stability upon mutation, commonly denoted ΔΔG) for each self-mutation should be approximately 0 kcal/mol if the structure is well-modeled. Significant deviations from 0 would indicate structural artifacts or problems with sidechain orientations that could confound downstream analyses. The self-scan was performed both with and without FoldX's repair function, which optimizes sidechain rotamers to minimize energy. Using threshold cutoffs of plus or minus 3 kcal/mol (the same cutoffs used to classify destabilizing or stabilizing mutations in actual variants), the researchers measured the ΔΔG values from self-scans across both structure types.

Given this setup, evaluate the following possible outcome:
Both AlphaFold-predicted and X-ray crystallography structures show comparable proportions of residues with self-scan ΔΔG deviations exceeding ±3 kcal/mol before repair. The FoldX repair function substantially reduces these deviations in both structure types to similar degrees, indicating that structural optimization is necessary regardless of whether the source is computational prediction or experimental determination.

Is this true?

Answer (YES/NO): NO